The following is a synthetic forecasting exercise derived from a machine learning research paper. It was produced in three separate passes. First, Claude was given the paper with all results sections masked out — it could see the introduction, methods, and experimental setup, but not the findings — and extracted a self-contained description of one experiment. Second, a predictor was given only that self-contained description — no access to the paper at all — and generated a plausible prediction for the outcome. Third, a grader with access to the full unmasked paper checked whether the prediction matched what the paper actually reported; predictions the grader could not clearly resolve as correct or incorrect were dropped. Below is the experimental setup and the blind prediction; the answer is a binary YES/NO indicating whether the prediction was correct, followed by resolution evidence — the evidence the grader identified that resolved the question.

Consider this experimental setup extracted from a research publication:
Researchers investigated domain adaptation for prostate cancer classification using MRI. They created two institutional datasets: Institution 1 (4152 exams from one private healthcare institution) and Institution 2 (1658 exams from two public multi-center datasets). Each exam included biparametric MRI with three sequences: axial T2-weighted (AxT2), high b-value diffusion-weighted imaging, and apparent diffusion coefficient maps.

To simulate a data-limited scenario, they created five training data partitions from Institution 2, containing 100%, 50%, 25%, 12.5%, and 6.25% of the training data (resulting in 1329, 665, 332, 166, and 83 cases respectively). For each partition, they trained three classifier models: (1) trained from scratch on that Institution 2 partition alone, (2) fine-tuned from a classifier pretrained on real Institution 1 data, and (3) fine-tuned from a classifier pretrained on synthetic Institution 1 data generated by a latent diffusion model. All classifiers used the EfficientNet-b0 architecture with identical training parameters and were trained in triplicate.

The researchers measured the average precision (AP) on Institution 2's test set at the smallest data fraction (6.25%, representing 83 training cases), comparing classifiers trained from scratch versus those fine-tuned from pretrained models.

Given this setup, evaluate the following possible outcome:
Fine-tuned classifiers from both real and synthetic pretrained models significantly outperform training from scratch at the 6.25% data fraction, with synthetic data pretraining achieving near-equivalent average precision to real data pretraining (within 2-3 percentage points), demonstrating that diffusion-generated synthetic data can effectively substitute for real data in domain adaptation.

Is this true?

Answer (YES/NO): NO